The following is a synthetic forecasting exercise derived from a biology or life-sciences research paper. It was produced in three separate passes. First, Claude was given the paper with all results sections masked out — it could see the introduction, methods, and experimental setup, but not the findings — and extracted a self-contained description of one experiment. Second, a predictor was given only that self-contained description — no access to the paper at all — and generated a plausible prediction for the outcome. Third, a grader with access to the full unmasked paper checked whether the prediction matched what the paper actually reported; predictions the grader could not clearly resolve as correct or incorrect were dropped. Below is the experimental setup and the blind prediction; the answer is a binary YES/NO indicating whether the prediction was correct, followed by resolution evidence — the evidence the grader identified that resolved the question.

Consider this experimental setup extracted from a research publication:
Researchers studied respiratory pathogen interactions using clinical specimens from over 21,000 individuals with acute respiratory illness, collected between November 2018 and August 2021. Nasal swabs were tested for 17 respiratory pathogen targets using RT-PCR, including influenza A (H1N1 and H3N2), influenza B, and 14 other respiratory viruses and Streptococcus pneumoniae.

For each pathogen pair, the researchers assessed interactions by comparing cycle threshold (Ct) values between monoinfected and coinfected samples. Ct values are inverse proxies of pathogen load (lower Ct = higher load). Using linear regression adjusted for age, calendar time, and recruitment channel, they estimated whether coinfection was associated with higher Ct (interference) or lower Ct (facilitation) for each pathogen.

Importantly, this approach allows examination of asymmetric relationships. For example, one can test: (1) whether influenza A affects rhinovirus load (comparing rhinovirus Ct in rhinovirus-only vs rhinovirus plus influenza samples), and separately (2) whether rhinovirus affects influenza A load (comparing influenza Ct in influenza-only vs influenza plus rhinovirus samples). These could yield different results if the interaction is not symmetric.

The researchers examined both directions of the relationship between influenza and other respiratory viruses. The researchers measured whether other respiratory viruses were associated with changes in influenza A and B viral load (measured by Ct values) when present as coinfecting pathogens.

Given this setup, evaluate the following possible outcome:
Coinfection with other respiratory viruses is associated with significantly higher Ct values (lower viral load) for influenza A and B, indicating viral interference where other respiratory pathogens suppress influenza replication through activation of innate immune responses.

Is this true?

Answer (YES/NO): NO